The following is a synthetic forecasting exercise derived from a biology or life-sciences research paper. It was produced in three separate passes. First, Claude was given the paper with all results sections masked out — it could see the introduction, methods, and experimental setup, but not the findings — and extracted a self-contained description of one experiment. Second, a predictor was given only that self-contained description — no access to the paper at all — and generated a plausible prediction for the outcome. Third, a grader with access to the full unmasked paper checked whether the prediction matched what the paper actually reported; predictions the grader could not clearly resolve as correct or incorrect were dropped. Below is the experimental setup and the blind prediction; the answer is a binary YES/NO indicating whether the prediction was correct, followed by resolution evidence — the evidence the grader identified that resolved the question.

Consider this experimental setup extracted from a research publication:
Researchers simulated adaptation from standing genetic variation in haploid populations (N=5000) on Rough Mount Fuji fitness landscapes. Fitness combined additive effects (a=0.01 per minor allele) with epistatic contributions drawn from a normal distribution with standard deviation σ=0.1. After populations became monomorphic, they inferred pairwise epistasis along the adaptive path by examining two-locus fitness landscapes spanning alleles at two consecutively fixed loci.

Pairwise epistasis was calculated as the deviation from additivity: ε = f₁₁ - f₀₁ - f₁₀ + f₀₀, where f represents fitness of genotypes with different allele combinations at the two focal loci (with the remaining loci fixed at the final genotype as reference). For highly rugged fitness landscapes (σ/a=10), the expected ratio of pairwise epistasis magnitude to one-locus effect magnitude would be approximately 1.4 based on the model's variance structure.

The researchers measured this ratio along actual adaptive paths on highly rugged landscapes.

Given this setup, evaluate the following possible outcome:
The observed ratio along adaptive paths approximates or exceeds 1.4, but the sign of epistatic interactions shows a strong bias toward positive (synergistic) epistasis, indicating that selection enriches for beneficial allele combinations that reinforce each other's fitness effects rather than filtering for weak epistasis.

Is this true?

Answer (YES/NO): NO